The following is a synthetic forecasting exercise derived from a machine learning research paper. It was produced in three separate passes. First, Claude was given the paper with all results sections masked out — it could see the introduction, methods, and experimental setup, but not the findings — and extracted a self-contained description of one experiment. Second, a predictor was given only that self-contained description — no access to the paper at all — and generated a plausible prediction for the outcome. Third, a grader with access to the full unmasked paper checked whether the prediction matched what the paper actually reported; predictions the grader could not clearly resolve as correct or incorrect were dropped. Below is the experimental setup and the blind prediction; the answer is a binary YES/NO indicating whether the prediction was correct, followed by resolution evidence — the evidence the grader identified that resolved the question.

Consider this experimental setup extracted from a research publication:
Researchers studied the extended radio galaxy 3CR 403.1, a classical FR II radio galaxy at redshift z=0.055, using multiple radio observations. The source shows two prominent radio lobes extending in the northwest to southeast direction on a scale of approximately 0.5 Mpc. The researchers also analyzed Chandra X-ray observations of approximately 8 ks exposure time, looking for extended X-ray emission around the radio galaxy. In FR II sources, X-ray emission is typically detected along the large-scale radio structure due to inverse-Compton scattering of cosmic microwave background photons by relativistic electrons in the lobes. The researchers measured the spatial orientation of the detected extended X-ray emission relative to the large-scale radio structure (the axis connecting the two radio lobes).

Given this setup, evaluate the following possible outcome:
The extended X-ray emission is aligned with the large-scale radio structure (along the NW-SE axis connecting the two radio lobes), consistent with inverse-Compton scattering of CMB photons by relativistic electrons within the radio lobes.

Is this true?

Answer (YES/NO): NO